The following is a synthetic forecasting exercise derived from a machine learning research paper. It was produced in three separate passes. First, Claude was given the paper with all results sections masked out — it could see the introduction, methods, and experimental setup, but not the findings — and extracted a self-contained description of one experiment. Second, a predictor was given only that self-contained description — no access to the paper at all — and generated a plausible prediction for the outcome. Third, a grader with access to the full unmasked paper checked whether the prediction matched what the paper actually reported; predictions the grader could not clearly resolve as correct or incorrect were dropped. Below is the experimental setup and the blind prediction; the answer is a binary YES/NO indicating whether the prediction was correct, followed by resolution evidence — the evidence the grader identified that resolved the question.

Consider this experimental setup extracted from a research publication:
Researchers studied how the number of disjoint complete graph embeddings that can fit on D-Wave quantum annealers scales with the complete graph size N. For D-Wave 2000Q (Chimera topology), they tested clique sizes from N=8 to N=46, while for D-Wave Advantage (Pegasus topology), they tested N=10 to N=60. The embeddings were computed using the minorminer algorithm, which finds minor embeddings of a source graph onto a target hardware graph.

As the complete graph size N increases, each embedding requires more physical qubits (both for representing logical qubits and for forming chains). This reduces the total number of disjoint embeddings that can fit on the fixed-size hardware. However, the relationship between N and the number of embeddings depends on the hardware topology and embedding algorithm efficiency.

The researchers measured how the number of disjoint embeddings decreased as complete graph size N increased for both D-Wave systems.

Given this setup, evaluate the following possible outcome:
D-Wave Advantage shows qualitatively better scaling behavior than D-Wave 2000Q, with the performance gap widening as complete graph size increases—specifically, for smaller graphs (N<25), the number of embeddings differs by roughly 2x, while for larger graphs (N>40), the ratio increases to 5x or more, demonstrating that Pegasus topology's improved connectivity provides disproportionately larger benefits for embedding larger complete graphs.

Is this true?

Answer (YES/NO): NO